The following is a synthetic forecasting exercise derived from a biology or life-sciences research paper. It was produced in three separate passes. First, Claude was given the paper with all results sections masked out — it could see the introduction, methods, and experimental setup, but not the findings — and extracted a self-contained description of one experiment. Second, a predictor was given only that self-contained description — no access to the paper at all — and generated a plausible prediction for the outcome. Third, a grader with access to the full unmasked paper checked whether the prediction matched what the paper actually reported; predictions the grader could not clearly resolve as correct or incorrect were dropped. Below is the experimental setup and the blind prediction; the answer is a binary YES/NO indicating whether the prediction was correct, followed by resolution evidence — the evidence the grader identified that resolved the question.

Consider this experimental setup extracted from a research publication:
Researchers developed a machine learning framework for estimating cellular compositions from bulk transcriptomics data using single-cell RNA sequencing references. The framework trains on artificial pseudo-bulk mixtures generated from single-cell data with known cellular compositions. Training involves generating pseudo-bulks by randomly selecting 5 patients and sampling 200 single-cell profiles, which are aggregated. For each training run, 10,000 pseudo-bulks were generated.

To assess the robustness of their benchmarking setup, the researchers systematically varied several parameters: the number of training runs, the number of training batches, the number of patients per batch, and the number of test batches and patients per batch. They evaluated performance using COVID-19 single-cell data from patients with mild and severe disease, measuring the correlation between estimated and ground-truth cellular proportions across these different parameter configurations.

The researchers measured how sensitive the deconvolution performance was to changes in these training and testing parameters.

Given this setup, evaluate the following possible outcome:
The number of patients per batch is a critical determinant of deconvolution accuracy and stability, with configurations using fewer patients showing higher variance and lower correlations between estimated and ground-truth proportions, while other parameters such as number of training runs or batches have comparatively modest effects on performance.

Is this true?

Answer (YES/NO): NO